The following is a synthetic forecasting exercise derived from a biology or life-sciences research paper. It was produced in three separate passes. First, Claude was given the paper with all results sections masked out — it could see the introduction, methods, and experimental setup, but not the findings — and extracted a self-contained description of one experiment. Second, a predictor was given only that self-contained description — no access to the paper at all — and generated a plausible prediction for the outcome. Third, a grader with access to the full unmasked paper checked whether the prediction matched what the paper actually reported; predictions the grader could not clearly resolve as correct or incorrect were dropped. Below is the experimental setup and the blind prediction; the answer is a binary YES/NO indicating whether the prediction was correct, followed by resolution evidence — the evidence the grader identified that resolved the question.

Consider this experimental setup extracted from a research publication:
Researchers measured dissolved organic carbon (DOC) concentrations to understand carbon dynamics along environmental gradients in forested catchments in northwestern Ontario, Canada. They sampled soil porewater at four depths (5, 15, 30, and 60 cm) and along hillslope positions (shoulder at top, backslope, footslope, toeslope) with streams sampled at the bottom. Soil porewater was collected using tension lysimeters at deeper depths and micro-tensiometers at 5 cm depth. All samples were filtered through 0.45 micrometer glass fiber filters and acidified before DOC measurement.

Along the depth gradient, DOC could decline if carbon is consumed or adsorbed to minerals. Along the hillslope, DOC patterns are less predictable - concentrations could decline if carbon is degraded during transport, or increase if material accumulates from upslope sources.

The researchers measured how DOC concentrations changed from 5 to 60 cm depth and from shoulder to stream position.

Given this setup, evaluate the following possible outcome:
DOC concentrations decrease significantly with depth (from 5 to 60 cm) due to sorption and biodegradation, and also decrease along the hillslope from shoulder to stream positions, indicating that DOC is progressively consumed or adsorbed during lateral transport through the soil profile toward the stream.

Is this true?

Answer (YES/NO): YES